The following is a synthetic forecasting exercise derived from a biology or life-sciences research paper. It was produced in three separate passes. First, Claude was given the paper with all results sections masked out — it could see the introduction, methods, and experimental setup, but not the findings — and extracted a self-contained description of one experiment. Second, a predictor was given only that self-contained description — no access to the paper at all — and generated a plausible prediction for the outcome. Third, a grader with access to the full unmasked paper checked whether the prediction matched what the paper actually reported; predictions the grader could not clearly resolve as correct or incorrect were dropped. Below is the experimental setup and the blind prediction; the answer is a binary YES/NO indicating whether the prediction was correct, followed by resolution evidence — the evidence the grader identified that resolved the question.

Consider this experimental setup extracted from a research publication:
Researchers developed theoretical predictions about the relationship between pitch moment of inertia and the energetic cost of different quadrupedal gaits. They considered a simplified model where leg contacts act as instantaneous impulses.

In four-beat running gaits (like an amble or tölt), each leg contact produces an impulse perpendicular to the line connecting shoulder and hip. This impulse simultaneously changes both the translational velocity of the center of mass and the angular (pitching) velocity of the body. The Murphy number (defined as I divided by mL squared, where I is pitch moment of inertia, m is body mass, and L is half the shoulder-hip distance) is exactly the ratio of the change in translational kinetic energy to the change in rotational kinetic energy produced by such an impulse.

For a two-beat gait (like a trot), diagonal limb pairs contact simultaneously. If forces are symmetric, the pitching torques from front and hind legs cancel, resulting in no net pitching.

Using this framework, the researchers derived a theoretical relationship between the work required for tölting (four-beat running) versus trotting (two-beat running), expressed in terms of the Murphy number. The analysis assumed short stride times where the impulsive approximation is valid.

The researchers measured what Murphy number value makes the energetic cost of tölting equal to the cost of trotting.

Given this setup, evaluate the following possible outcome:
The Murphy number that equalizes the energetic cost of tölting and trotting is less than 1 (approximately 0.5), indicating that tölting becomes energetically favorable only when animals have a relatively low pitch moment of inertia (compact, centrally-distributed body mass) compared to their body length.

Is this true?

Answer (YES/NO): NO